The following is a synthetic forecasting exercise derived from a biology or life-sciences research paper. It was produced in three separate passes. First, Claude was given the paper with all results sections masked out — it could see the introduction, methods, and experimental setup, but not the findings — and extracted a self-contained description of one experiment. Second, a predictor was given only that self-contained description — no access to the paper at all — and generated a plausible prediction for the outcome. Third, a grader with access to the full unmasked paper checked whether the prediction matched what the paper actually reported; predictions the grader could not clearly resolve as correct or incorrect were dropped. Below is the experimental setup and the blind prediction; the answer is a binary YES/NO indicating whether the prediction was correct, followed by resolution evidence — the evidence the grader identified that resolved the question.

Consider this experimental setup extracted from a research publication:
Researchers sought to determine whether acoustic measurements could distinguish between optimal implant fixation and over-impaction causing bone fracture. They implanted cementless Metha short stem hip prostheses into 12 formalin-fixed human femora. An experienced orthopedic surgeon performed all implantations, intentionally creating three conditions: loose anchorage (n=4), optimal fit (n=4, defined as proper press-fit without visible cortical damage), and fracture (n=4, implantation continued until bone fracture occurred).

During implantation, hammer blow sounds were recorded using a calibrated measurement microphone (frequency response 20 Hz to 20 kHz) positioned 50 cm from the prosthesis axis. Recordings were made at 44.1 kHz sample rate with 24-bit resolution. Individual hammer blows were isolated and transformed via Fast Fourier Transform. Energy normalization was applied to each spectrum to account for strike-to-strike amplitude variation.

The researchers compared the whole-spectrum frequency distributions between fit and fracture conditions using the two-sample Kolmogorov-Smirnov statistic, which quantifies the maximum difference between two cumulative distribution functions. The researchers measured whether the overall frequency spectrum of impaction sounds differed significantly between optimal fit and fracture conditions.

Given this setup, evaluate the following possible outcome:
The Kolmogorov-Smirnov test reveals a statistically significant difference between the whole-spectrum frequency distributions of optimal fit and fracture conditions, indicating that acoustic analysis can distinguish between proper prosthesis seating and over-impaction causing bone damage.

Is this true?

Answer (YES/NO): YES